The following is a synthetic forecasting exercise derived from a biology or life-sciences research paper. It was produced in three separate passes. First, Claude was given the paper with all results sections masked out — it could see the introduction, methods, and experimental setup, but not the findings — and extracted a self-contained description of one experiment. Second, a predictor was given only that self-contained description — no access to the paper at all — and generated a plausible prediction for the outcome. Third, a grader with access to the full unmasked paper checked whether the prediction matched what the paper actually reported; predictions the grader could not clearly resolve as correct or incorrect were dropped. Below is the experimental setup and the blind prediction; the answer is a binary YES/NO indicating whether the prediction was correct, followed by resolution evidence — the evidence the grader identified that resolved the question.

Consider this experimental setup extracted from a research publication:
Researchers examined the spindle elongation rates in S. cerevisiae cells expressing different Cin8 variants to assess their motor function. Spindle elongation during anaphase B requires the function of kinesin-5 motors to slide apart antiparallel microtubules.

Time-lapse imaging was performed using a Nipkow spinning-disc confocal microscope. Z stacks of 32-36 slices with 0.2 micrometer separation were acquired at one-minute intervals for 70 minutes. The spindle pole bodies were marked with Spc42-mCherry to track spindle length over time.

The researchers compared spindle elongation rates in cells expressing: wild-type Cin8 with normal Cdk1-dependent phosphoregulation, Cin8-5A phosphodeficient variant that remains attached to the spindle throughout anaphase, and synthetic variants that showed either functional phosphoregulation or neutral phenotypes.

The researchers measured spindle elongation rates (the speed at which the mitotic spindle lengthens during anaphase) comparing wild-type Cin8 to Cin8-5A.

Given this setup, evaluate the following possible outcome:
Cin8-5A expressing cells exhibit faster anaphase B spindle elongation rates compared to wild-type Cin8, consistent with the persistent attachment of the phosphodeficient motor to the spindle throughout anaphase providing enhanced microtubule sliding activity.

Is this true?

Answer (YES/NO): NO